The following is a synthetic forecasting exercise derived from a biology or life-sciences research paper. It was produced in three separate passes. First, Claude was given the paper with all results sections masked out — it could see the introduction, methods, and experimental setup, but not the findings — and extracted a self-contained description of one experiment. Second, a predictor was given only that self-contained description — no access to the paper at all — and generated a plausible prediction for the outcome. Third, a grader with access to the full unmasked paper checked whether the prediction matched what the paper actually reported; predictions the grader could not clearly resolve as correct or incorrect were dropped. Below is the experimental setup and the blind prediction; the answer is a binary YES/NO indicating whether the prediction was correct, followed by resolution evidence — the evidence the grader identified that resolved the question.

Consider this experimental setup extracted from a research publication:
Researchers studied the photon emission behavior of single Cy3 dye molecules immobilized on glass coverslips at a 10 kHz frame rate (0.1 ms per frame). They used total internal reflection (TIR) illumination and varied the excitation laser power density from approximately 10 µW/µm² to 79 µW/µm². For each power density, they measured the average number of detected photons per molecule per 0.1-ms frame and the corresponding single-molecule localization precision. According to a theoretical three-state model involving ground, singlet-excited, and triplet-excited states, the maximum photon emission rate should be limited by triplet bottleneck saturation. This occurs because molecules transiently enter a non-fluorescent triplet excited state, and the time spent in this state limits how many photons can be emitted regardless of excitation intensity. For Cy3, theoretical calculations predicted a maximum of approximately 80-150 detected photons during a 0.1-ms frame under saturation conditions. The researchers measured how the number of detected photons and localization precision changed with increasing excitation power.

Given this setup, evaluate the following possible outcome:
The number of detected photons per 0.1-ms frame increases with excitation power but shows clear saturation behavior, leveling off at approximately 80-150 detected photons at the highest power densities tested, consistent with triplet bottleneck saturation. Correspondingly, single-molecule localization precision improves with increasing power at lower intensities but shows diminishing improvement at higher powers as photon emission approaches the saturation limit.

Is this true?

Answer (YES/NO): YES